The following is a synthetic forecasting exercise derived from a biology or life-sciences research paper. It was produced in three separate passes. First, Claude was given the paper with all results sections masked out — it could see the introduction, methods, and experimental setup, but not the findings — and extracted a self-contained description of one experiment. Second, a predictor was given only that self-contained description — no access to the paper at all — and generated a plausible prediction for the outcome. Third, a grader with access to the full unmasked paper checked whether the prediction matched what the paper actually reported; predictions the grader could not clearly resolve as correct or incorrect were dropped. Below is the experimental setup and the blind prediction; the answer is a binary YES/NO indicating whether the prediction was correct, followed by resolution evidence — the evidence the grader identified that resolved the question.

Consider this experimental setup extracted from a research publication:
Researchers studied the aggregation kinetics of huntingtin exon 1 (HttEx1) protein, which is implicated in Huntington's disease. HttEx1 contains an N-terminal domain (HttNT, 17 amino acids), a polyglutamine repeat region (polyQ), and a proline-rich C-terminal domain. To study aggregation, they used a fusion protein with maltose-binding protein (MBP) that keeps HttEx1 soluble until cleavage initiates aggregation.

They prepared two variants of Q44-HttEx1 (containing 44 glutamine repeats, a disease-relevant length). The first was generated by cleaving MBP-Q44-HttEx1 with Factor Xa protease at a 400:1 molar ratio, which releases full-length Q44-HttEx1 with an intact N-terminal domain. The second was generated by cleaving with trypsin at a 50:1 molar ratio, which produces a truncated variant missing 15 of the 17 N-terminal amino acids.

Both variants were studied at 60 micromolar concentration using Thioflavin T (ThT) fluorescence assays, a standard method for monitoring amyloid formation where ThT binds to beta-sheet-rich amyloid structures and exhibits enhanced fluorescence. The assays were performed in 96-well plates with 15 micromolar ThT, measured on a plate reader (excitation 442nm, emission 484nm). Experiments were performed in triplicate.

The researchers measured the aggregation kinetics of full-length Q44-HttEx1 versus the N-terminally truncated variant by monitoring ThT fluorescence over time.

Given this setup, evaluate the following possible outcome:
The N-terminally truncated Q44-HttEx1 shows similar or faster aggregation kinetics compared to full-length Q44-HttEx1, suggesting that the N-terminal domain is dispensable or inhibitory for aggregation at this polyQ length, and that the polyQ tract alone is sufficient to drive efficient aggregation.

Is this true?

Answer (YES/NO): NO